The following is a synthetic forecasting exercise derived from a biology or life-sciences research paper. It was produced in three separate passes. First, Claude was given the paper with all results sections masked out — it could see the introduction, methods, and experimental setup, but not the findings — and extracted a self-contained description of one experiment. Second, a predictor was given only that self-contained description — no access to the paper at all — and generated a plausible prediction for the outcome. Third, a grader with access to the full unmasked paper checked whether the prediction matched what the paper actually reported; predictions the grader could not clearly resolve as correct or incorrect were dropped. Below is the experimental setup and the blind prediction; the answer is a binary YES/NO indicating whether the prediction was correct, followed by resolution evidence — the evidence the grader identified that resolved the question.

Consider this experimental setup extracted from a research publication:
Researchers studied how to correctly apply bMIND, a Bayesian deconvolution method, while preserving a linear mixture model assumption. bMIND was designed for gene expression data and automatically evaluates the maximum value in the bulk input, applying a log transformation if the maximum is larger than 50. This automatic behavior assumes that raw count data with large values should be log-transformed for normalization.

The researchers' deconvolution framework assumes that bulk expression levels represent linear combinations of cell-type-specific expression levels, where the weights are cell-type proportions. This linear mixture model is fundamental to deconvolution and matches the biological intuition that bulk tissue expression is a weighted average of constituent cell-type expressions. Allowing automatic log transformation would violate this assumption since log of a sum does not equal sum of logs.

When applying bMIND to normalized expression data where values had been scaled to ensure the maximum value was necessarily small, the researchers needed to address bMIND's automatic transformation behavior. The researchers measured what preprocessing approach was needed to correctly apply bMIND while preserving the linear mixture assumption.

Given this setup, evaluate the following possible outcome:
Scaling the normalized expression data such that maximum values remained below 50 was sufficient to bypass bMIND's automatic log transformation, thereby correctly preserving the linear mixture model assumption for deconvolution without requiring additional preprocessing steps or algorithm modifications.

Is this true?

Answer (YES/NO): YES